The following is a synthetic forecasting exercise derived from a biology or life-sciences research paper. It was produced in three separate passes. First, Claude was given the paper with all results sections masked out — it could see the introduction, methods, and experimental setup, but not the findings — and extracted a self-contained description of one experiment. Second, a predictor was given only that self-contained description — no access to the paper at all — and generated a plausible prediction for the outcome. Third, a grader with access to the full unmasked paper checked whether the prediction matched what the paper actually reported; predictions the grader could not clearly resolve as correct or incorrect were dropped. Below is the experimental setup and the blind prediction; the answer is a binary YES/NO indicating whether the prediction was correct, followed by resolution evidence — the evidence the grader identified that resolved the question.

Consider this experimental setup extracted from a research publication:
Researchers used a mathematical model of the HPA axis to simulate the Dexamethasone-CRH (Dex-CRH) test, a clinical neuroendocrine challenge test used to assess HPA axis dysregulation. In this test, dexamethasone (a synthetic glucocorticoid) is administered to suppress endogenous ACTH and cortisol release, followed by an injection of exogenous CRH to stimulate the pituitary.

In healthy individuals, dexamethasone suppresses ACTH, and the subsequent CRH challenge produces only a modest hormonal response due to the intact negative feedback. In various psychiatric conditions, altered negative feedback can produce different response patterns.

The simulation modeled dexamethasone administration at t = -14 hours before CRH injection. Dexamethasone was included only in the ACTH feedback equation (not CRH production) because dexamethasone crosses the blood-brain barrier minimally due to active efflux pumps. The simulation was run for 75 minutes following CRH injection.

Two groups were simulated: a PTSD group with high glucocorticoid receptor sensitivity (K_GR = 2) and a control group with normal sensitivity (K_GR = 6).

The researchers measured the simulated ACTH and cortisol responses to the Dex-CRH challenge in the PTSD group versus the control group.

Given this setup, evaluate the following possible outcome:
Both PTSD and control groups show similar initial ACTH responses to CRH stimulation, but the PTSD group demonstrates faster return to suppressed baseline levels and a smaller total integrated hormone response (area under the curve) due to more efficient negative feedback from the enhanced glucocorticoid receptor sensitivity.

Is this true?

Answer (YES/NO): NO